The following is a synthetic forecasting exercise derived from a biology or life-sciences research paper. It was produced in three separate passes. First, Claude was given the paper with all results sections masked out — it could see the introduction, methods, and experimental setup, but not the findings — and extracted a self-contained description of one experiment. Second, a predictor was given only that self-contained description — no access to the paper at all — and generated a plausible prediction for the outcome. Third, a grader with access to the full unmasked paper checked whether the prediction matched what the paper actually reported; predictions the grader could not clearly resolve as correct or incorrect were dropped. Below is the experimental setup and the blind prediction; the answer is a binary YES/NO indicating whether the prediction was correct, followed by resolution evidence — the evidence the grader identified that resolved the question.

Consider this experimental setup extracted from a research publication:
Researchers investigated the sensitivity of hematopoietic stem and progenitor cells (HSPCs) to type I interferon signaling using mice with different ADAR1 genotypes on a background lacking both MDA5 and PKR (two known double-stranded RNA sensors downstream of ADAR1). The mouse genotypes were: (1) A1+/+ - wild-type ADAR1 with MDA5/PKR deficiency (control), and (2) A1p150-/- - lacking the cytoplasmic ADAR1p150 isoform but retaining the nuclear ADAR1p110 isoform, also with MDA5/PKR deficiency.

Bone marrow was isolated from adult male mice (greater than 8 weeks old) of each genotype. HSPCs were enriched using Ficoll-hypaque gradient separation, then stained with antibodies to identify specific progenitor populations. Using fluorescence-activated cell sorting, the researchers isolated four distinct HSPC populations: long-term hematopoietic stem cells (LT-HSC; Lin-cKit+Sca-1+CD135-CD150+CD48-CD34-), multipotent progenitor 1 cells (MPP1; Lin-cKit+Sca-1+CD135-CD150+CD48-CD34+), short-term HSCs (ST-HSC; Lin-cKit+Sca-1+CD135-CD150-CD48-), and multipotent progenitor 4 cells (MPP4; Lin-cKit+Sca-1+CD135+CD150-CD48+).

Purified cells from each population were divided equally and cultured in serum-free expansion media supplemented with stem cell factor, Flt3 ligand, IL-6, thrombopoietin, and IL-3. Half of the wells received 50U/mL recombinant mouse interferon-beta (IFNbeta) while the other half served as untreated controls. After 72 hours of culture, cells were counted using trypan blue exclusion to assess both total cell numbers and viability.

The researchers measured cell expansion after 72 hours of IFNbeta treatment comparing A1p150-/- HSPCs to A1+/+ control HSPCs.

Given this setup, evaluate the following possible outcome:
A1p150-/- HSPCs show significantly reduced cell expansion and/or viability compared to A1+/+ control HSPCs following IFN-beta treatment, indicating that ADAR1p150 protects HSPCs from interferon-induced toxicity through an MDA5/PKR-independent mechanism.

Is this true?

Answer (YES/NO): YES